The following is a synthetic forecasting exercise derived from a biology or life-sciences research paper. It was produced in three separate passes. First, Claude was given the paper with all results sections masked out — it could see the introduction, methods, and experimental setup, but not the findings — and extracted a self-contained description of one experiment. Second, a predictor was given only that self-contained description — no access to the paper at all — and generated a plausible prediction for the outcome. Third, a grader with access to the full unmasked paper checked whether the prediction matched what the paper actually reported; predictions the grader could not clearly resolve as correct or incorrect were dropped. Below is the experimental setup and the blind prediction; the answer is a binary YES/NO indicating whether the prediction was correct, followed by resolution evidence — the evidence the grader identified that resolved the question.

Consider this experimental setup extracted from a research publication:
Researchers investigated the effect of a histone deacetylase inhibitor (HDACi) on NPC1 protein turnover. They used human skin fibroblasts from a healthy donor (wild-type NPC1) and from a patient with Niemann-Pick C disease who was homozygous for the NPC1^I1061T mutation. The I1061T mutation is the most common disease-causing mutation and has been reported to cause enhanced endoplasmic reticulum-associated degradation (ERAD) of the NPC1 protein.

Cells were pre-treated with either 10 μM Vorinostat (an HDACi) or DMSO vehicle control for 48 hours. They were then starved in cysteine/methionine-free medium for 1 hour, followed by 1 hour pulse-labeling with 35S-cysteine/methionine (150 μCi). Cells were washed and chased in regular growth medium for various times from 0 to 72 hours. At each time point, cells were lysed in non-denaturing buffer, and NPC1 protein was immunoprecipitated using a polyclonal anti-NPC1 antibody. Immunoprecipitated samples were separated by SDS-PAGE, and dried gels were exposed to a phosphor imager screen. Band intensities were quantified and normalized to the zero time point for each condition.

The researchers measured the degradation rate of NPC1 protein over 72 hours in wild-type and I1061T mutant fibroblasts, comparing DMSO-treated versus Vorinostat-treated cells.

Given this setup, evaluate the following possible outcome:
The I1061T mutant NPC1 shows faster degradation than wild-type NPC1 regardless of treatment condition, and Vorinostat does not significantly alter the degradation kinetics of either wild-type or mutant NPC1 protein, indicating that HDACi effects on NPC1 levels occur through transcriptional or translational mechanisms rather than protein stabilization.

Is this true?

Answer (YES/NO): NO